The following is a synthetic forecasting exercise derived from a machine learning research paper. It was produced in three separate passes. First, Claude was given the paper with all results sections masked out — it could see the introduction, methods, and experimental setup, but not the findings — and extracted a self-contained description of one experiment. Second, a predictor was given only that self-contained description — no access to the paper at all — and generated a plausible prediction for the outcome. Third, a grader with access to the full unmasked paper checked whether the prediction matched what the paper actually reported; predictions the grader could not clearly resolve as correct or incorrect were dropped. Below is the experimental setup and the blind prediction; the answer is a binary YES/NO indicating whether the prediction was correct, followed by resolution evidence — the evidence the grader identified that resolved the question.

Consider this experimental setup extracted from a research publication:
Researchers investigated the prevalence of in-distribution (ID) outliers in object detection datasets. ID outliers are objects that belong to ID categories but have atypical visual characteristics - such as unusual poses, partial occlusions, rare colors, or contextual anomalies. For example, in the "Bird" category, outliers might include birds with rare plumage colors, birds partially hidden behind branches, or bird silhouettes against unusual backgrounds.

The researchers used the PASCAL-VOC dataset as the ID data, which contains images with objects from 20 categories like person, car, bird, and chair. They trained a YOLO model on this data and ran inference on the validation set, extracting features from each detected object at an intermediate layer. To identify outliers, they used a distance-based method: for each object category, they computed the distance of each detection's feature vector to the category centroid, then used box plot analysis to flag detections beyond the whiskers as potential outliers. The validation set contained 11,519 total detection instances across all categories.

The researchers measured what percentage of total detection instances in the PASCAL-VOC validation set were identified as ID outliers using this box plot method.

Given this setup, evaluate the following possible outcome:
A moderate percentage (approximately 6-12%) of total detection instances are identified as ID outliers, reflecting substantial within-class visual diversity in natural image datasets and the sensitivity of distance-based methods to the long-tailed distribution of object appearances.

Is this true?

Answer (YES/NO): YES